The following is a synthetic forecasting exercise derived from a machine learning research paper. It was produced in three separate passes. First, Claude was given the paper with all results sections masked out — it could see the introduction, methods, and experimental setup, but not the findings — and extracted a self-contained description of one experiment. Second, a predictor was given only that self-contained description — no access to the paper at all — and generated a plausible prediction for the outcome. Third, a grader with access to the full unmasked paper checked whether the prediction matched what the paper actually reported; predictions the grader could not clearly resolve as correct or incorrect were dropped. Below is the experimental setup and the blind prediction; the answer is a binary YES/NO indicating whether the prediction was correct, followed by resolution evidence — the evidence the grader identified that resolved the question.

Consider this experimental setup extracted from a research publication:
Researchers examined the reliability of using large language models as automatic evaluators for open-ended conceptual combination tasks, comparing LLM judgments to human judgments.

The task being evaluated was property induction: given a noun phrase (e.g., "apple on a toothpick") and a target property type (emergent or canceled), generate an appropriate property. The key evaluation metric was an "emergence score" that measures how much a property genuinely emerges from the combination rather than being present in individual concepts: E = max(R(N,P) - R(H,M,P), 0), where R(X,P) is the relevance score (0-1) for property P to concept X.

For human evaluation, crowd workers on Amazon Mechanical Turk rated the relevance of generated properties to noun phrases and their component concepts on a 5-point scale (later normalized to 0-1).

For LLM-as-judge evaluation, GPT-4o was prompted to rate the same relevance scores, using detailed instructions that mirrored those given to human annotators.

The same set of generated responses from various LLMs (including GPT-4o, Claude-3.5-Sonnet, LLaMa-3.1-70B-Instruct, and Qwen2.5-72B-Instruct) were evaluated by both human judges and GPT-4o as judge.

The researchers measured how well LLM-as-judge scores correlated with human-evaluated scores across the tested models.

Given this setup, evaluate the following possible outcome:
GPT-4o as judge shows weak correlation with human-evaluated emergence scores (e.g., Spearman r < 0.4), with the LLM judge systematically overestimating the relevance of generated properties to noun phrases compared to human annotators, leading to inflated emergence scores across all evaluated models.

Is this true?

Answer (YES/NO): NO